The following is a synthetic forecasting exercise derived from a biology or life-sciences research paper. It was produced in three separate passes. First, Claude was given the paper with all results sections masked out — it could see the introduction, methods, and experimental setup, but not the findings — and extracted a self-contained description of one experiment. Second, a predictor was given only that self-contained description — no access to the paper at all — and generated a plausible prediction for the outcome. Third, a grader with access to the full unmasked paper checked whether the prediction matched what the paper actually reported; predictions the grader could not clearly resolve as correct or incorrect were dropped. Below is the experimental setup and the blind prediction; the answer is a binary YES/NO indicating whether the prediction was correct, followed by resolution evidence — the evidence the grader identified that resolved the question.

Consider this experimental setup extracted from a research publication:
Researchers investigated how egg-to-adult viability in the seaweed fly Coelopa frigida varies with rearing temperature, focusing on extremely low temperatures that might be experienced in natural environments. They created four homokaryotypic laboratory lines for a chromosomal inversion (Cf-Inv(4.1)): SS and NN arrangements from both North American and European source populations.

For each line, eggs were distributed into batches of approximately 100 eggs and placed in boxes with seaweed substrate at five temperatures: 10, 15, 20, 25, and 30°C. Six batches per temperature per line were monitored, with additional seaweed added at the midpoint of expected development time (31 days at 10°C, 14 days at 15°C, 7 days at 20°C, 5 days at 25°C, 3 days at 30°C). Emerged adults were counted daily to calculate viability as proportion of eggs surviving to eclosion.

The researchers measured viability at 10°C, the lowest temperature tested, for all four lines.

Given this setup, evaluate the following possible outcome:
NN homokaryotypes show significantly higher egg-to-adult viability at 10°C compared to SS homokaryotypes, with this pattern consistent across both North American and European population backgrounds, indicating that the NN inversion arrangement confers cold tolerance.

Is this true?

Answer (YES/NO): NO